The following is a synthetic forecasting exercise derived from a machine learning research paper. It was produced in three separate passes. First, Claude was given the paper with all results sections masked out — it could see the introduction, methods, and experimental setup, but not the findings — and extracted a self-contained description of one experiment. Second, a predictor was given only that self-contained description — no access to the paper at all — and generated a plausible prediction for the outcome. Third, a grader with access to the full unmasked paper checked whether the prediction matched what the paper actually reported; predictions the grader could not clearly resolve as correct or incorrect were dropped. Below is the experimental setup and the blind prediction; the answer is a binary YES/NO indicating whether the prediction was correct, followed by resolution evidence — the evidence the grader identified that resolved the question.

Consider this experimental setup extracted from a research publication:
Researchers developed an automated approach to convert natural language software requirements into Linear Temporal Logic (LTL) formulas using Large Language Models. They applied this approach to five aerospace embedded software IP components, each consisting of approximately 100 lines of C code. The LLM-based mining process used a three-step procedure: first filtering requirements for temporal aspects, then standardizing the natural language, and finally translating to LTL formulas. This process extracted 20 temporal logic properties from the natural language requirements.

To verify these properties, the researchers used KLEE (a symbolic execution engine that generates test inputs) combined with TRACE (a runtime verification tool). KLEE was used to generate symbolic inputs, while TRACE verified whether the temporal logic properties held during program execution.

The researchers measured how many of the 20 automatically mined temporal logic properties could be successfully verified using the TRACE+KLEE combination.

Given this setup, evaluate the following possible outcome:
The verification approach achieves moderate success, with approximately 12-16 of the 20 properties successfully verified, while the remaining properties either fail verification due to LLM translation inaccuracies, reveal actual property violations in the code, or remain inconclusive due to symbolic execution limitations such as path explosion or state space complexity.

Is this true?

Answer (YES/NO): NO